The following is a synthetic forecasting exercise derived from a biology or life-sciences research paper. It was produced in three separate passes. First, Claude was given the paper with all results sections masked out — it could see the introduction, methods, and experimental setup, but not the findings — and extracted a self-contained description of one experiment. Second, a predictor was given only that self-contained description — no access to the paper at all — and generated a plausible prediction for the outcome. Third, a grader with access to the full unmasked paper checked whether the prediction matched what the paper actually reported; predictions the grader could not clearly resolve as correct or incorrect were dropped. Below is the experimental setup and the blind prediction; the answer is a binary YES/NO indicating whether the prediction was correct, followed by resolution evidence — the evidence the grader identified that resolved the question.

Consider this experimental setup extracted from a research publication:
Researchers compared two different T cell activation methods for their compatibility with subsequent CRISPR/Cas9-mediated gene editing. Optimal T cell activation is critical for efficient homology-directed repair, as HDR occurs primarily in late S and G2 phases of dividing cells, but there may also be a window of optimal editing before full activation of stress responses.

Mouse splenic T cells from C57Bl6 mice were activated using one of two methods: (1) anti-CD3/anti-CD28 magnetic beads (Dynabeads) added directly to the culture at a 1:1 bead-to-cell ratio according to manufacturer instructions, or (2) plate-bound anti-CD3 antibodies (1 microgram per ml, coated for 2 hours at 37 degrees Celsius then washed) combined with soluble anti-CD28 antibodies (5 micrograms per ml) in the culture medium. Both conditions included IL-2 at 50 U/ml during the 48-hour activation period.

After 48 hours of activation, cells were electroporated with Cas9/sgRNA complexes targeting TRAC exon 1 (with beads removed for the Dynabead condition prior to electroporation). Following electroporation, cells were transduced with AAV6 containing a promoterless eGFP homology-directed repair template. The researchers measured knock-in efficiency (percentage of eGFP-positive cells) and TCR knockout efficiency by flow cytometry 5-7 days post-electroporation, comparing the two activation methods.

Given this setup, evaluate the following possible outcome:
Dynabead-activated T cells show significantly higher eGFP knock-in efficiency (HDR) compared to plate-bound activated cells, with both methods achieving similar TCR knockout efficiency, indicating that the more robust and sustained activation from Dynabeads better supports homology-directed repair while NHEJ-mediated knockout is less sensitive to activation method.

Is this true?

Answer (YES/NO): NO